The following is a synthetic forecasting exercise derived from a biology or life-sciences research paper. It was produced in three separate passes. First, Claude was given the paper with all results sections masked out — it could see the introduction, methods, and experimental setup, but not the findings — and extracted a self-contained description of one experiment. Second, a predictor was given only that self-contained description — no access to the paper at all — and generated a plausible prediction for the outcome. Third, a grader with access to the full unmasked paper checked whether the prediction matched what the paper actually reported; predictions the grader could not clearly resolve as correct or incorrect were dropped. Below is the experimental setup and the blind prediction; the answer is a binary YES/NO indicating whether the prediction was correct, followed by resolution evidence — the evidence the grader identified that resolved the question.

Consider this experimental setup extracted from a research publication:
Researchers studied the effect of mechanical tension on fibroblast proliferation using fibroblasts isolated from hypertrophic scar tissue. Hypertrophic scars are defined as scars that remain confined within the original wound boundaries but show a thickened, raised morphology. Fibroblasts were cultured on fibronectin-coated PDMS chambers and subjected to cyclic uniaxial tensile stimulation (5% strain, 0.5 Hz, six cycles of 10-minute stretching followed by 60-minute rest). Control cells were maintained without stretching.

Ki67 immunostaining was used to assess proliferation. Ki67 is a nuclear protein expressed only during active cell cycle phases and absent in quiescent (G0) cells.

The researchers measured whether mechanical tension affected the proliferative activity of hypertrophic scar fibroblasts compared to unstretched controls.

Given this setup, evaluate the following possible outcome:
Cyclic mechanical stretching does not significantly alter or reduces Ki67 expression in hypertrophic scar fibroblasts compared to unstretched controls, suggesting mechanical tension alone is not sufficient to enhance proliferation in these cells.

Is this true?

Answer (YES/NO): YES